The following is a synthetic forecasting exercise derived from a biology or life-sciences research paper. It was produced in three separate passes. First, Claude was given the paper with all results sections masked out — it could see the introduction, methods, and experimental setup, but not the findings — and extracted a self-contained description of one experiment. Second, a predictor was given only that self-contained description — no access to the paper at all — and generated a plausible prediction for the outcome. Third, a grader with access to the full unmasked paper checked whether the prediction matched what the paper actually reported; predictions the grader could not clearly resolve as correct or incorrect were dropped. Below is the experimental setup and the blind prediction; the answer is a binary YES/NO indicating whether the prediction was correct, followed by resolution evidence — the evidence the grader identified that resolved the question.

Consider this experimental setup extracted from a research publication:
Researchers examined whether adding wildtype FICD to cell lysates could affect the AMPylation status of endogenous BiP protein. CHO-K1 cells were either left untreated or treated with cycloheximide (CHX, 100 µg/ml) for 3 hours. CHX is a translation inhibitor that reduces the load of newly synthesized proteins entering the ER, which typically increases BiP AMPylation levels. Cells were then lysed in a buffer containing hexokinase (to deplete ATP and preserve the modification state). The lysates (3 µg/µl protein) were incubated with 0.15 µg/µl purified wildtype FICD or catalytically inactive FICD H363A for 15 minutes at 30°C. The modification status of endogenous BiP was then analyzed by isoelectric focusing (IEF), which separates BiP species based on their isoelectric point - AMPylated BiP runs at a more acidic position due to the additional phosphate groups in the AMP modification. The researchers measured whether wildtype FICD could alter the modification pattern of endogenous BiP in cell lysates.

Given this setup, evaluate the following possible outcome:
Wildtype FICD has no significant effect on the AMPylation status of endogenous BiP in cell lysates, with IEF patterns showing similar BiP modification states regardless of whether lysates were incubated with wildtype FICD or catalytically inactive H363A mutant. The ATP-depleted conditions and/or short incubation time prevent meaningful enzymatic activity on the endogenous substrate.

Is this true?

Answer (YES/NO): NO